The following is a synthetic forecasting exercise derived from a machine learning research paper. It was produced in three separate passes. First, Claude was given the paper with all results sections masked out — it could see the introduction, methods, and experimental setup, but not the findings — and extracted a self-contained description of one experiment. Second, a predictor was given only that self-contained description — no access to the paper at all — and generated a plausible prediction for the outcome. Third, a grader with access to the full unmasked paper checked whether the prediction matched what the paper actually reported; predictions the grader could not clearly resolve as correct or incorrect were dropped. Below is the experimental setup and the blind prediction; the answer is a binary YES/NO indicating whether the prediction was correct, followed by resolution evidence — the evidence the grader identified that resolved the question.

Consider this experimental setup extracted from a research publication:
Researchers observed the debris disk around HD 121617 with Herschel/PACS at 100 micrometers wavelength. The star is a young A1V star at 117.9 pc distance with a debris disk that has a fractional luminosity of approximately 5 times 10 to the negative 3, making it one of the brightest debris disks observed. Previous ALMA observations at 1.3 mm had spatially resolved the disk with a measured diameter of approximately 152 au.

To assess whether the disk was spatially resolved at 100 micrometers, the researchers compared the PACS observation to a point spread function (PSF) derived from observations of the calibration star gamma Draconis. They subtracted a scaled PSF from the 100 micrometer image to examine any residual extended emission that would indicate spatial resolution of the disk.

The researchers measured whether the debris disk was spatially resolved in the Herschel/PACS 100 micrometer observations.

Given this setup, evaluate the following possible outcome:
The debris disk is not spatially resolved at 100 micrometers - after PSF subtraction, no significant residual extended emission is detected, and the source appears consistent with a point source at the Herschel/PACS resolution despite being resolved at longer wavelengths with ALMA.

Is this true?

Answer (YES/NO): NO